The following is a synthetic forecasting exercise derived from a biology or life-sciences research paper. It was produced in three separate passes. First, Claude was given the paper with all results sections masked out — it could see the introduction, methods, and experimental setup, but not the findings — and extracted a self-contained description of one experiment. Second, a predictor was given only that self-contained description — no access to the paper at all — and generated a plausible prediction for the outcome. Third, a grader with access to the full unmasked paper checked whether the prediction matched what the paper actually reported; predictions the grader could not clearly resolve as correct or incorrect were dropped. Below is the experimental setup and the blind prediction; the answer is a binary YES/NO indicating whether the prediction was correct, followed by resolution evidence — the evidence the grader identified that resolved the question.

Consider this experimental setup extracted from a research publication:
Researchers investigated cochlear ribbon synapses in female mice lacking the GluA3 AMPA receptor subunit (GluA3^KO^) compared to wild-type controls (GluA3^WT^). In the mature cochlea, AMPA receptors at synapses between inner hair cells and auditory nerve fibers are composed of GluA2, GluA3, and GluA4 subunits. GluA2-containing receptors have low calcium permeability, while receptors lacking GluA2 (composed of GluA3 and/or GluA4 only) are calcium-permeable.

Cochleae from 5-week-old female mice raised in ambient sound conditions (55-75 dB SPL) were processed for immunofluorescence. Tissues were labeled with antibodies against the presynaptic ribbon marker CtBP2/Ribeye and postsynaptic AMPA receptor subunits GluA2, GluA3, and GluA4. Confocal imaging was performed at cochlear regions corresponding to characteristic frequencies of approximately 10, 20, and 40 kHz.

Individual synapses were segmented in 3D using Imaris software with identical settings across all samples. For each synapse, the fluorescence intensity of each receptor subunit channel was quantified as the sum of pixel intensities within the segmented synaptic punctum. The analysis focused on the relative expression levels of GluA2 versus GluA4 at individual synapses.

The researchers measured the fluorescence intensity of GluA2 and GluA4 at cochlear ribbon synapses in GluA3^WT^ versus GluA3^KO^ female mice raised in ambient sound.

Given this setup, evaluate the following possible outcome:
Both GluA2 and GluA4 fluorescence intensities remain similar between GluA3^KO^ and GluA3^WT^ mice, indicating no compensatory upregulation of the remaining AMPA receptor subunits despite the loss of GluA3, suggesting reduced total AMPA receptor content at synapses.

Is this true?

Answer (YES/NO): NO